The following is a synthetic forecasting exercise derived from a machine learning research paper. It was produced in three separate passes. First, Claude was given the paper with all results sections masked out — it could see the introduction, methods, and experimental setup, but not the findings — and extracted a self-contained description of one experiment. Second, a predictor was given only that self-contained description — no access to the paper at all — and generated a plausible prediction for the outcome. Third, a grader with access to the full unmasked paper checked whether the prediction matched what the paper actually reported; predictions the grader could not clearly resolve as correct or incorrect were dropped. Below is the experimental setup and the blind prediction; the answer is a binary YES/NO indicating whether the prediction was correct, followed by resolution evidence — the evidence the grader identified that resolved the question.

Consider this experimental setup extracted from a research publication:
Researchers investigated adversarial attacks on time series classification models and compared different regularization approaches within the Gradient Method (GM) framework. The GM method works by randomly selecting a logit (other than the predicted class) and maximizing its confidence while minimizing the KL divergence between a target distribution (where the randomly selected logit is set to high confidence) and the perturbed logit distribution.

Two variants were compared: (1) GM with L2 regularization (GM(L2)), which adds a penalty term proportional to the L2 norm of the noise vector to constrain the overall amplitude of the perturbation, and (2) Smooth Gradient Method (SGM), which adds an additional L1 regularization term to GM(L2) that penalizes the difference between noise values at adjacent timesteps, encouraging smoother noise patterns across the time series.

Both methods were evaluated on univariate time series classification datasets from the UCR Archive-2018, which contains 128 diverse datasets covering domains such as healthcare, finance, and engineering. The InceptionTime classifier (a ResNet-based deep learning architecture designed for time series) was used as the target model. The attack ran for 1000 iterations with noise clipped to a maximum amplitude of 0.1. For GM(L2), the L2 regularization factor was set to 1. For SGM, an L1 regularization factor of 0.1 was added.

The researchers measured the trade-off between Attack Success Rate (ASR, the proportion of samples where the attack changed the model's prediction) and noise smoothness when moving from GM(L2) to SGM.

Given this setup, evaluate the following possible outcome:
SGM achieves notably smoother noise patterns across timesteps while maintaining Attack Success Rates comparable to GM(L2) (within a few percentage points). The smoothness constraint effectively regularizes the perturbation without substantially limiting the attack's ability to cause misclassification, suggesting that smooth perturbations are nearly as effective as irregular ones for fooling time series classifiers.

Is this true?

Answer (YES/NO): NO